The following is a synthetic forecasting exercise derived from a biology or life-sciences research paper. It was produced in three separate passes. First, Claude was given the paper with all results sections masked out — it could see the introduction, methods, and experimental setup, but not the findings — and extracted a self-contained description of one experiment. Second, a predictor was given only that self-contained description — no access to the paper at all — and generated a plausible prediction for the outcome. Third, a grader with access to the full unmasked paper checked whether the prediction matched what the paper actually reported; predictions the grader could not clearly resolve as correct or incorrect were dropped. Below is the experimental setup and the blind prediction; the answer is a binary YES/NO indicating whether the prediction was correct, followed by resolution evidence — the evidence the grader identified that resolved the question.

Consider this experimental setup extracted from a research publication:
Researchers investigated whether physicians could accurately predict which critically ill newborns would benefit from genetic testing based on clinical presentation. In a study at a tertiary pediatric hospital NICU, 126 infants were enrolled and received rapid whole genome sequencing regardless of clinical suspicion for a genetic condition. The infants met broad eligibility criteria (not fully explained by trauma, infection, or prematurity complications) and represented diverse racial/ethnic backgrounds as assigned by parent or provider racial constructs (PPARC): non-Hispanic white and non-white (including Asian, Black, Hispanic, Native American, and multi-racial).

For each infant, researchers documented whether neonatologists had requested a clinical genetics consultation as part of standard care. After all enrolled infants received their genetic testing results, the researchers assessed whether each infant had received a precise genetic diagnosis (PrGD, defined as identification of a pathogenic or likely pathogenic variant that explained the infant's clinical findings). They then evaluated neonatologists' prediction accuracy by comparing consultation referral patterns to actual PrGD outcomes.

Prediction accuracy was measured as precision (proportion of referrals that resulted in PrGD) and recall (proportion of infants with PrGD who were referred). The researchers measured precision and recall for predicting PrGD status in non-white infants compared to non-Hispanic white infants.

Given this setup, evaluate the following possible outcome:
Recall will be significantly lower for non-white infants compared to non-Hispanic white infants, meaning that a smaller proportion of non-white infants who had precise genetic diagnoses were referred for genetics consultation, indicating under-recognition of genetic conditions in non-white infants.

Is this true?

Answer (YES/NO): YES